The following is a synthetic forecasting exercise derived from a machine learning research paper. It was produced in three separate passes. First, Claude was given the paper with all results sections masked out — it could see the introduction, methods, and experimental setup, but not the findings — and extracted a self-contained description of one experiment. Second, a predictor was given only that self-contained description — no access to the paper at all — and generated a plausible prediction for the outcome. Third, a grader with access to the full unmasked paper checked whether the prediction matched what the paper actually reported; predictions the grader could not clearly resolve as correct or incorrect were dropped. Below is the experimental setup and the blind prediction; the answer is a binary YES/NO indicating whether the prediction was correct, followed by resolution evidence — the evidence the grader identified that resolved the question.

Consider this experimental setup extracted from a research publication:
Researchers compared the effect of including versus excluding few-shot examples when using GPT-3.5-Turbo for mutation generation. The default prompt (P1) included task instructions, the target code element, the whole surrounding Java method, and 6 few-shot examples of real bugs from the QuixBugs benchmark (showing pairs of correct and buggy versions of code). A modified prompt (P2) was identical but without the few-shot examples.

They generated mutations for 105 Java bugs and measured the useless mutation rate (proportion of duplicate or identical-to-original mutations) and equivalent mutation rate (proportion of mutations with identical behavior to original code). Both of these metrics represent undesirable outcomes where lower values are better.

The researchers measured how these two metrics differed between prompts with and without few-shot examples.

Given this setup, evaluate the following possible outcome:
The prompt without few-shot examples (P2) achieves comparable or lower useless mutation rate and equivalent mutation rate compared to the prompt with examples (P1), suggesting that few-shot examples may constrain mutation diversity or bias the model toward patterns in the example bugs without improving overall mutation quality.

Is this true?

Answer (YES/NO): YES